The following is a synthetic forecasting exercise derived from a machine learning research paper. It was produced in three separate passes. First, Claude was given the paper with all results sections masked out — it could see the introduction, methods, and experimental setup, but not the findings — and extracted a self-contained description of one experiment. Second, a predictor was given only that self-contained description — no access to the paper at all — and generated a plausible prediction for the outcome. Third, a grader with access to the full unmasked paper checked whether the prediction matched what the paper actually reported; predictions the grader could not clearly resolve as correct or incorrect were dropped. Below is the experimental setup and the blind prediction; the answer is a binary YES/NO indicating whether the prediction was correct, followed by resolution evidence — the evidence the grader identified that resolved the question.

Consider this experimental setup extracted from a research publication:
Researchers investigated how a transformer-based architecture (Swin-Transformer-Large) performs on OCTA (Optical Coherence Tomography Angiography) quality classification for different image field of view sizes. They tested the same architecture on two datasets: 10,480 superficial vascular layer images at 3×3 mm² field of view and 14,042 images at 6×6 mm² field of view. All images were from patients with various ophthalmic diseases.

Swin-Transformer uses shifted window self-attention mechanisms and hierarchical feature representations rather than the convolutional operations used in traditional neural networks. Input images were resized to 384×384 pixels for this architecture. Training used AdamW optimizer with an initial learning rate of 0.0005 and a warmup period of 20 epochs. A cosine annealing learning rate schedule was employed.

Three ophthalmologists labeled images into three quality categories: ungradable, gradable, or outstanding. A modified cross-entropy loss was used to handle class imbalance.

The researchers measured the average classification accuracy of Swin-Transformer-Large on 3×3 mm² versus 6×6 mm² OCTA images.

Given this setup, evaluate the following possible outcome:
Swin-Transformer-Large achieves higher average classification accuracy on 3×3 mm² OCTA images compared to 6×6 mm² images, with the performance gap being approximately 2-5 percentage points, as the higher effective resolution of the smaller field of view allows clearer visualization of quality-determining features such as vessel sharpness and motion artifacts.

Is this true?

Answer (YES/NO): NO